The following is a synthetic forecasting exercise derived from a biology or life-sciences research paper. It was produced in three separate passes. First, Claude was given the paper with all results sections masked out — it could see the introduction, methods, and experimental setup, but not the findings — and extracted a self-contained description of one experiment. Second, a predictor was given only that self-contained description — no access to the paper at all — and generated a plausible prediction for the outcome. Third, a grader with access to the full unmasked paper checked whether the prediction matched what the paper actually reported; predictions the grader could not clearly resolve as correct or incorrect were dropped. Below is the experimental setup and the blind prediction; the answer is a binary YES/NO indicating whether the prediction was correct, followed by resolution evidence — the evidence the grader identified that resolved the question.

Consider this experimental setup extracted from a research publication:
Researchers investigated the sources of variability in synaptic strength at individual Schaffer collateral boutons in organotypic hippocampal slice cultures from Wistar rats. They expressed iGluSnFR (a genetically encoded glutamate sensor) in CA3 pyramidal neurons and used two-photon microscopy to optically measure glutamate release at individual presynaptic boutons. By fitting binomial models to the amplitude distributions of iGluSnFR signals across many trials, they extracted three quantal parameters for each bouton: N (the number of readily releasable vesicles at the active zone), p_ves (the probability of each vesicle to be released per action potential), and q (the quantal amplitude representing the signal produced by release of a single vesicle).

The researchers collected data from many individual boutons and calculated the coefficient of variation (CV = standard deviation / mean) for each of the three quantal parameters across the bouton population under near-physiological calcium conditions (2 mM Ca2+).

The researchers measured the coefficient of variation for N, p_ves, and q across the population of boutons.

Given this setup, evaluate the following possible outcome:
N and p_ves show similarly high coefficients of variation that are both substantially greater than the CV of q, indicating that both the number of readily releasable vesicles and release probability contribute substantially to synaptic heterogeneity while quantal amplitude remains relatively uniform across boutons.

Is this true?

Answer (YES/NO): NO